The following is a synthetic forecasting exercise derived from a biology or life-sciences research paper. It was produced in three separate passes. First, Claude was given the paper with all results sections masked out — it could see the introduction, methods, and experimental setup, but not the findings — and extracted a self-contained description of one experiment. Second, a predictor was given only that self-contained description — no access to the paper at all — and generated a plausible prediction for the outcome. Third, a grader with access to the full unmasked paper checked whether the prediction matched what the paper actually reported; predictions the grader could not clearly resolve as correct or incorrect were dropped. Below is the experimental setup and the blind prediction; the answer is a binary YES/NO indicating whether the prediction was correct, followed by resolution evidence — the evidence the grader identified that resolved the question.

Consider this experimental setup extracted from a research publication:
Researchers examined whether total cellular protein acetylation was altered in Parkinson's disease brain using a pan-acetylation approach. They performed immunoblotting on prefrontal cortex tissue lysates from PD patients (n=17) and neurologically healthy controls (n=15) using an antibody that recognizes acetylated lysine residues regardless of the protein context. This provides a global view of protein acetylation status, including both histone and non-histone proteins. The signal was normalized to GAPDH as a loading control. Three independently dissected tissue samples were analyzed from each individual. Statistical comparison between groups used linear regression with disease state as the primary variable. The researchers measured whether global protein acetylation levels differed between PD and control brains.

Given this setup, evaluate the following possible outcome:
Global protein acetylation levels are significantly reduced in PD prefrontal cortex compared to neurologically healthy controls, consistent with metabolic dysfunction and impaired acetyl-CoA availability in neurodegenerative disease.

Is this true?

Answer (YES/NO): NO